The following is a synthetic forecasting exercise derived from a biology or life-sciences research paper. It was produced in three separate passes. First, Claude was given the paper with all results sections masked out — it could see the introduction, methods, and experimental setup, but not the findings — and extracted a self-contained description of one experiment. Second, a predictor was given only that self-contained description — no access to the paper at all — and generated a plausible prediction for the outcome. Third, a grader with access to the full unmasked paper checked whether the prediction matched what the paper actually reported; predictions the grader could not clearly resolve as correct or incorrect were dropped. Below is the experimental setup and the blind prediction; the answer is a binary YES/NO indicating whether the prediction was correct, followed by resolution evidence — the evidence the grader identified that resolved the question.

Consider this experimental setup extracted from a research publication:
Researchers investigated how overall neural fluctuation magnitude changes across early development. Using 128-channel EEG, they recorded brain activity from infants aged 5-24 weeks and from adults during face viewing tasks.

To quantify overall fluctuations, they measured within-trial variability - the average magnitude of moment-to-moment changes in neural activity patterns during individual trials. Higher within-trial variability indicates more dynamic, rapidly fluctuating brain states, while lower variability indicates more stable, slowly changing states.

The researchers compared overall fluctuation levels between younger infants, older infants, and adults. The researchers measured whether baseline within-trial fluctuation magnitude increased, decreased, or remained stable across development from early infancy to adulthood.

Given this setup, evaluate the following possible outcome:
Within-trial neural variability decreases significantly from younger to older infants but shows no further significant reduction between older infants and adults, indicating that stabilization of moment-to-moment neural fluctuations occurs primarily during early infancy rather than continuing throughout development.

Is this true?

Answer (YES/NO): NO